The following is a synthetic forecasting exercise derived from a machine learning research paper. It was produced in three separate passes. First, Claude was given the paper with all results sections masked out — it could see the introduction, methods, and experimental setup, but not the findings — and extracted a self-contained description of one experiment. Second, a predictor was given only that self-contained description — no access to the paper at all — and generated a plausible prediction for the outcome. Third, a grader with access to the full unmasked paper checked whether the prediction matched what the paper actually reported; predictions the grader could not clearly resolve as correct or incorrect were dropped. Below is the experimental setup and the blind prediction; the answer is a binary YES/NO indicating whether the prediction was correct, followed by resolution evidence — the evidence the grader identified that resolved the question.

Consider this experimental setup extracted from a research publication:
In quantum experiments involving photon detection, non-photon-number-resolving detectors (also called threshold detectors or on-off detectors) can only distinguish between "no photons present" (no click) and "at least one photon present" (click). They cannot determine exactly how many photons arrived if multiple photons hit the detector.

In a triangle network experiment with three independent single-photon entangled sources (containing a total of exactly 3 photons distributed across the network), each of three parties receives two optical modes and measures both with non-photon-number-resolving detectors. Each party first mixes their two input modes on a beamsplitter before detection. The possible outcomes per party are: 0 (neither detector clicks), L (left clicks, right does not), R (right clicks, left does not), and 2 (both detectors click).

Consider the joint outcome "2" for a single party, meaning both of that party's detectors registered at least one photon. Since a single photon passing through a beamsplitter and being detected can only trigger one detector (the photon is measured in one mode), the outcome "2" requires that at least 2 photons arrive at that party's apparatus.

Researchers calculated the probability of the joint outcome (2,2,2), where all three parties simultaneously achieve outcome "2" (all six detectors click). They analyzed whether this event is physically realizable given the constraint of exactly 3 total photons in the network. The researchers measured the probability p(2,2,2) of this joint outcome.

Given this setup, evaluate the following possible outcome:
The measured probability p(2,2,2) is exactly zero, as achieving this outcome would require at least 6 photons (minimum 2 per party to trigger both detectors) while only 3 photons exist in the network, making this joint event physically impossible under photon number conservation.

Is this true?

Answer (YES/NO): YES